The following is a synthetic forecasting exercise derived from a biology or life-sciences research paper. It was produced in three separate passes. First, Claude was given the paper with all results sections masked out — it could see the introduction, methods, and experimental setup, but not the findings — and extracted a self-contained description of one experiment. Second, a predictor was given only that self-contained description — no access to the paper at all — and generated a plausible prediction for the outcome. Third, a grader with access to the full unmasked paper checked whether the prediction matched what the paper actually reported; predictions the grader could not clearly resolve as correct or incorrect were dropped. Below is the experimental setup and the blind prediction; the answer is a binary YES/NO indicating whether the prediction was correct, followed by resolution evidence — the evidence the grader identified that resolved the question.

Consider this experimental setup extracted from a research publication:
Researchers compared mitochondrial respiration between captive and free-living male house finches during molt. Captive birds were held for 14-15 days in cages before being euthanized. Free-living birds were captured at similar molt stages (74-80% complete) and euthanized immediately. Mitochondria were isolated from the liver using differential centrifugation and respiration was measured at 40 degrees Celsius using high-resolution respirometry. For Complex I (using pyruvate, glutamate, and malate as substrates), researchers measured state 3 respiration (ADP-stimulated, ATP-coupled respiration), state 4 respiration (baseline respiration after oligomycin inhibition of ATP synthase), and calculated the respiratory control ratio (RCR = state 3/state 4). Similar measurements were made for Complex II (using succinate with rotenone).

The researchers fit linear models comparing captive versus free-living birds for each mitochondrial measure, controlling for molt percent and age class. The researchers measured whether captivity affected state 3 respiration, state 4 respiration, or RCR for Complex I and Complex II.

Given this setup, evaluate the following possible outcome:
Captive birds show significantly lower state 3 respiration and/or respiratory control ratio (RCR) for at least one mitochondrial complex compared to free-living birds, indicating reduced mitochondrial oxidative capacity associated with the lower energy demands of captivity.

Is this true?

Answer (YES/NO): NO